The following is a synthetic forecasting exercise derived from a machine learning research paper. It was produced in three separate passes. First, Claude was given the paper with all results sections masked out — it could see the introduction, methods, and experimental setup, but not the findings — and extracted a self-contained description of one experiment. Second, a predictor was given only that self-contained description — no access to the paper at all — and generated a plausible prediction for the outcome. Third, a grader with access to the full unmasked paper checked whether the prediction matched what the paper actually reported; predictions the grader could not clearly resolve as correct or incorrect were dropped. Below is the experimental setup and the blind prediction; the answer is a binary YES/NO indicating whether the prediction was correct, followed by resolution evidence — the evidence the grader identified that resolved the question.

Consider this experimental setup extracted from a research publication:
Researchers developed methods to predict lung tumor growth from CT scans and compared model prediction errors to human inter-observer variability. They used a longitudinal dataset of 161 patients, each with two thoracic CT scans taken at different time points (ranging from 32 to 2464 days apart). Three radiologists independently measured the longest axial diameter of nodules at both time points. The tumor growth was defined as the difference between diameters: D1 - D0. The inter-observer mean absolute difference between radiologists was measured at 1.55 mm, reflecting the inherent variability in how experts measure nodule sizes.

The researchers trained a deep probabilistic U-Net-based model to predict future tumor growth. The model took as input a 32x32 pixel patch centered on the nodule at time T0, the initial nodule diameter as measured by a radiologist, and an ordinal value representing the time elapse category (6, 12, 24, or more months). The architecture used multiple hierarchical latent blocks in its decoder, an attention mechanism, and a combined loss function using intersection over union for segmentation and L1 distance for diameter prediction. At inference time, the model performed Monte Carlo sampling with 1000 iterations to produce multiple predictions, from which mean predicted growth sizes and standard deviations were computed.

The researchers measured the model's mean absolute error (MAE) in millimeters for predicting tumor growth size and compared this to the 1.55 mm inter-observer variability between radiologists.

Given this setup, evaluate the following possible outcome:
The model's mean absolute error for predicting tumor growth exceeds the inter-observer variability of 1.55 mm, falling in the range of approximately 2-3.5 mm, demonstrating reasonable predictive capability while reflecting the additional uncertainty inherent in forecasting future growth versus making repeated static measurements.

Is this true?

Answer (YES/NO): NO